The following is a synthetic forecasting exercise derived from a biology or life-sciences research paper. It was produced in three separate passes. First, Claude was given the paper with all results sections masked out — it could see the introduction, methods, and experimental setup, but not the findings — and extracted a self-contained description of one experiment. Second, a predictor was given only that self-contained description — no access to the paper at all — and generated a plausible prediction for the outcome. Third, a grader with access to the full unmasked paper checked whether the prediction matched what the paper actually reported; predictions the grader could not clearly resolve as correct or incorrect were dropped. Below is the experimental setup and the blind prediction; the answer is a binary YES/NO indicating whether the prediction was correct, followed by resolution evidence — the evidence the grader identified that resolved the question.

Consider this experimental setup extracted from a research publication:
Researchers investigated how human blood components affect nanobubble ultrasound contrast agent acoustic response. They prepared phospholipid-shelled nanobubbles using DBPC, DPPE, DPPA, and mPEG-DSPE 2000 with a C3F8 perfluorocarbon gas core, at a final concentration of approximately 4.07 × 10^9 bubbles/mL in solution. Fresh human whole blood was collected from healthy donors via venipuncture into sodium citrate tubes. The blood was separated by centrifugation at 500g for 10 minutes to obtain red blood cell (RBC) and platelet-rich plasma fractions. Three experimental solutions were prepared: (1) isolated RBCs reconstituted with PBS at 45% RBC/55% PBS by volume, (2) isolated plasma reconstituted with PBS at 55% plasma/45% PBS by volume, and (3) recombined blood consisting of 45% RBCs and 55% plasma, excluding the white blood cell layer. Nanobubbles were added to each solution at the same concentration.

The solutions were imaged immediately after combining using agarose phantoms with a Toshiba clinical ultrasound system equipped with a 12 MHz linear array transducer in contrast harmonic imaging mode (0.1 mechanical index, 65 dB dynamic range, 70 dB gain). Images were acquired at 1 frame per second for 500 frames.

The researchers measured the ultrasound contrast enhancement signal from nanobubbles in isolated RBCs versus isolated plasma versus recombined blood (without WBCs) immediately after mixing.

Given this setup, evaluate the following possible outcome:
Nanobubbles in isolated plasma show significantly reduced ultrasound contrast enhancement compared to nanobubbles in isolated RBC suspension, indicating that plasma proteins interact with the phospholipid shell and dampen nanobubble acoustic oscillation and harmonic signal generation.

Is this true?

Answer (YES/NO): NO